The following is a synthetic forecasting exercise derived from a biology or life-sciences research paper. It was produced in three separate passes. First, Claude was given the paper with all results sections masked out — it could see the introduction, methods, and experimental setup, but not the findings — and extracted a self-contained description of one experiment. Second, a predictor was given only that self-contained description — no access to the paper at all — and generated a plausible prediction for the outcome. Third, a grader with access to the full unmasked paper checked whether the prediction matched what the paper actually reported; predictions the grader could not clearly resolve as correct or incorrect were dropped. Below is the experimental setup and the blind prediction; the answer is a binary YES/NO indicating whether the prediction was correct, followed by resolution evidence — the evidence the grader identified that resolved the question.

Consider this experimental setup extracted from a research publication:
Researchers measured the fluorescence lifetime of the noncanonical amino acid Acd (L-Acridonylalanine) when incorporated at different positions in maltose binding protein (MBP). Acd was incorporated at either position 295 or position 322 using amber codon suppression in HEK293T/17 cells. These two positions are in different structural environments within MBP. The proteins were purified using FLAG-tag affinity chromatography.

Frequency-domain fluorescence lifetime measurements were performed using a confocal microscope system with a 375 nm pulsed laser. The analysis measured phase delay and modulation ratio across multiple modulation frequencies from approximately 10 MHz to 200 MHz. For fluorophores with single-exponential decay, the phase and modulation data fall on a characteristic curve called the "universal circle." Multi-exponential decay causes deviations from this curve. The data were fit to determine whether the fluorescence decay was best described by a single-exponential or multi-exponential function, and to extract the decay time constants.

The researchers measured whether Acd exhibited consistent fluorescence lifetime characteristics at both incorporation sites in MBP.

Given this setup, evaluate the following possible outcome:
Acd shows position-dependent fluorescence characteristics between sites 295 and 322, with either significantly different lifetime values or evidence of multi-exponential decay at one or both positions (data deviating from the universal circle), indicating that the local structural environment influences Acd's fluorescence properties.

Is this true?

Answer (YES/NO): YES